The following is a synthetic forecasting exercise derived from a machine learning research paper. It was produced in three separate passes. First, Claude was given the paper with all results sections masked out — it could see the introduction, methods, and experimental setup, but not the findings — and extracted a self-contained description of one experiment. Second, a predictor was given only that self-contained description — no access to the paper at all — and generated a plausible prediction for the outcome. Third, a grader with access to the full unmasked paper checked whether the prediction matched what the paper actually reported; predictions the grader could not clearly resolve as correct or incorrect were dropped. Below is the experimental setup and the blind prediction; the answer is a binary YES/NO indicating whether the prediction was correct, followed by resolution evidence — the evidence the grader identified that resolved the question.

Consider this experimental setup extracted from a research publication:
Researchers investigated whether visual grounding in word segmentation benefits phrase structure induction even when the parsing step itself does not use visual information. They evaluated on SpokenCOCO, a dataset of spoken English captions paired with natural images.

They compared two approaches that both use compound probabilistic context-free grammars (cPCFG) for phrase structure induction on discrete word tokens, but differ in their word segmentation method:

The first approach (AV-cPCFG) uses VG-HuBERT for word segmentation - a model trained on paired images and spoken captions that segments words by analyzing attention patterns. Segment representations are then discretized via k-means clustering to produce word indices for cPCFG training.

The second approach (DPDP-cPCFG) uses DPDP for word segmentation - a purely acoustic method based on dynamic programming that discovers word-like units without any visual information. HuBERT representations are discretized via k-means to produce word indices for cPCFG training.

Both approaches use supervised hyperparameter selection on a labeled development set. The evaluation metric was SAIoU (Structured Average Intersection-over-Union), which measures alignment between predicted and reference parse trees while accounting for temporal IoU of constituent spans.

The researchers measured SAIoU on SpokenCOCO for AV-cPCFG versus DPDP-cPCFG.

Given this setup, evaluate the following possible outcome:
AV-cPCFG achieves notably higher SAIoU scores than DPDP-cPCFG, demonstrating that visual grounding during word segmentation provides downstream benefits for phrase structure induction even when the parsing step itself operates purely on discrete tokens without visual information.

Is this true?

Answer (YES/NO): YES